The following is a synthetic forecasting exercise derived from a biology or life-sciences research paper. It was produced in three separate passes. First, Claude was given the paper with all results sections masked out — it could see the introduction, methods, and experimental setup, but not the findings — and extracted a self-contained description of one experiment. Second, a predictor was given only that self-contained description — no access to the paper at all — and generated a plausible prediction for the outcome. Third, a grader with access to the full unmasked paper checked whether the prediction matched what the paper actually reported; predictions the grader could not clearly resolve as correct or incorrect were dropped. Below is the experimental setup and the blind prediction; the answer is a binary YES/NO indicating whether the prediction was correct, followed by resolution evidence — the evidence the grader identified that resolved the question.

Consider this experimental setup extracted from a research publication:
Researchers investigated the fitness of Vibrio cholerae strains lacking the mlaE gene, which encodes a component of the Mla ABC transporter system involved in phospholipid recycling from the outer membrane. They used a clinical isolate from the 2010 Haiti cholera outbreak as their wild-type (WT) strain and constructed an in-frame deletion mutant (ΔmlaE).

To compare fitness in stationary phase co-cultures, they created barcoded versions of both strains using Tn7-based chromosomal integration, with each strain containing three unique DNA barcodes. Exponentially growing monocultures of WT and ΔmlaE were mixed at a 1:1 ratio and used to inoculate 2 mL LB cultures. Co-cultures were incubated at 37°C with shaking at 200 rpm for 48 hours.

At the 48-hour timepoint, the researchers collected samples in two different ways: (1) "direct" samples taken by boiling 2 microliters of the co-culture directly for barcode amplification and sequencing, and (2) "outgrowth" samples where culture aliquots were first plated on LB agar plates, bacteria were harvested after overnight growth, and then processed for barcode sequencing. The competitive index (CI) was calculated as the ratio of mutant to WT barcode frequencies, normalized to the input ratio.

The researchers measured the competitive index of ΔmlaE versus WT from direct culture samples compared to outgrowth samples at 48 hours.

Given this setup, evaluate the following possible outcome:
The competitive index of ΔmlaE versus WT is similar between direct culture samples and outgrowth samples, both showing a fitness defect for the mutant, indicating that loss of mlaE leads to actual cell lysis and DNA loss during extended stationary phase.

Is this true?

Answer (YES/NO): NO